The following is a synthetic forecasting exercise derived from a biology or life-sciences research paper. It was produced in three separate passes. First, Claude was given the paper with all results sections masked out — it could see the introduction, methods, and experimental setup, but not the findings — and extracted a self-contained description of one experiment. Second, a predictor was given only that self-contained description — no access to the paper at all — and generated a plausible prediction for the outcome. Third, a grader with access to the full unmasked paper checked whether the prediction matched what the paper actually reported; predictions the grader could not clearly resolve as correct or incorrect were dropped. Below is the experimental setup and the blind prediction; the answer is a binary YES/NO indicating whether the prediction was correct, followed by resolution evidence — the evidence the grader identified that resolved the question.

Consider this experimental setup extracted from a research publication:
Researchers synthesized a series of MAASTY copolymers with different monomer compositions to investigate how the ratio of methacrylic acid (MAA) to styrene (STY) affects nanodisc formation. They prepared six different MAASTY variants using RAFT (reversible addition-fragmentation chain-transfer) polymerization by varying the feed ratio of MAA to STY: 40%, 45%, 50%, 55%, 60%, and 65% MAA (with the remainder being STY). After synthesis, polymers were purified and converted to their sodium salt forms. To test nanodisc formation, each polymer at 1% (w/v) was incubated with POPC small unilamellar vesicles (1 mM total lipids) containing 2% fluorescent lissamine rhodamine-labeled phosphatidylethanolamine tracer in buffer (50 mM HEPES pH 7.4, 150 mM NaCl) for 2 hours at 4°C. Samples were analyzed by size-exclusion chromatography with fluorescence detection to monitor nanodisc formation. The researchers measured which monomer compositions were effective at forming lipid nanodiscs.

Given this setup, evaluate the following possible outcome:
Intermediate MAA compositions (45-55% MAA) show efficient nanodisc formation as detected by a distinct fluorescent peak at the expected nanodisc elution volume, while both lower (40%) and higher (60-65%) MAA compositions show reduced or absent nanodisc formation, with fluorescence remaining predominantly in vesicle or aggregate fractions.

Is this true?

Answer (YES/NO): NO